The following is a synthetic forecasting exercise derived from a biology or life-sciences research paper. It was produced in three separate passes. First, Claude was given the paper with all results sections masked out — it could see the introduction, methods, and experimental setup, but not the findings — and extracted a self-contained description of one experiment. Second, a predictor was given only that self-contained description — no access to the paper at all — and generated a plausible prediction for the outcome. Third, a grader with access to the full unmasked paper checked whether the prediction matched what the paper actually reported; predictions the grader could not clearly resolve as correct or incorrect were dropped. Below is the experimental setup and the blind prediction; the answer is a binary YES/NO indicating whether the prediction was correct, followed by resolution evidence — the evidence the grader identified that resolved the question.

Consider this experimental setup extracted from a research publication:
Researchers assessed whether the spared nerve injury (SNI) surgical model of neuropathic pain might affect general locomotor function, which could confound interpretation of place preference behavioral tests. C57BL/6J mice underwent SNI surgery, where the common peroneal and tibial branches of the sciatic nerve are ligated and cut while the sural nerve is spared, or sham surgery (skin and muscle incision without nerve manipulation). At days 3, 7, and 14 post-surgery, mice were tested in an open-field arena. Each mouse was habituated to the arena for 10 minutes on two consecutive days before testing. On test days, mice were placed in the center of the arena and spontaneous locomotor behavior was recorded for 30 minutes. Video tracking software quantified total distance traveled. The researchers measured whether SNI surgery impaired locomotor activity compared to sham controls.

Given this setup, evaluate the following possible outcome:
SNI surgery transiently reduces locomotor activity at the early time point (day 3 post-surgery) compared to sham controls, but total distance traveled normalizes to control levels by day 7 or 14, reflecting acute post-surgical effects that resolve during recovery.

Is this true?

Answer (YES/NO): NO